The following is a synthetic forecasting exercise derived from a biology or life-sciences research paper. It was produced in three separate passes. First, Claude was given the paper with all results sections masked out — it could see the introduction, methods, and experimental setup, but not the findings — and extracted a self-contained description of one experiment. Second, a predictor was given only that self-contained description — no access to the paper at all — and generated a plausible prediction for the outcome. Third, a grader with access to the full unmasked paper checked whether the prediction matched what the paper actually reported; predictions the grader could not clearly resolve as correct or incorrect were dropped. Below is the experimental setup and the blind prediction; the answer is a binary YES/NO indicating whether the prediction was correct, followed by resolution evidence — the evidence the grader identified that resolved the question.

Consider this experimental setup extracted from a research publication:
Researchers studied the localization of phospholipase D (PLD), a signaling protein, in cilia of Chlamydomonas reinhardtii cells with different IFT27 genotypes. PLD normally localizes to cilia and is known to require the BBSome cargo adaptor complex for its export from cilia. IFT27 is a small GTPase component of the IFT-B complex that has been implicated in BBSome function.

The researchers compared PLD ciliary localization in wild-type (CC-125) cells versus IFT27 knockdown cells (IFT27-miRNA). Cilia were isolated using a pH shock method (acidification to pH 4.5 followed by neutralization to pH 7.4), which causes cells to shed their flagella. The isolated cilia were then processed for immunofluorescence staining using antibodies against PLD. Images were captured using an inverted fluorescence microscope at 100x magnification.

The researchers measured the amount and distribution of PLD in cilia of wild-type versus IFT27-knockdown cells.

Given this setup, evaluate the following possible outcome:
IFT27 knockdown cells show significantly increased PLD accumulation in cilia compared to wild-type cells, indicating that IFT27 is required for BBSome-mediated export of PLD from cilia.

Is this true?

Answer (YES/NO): YES